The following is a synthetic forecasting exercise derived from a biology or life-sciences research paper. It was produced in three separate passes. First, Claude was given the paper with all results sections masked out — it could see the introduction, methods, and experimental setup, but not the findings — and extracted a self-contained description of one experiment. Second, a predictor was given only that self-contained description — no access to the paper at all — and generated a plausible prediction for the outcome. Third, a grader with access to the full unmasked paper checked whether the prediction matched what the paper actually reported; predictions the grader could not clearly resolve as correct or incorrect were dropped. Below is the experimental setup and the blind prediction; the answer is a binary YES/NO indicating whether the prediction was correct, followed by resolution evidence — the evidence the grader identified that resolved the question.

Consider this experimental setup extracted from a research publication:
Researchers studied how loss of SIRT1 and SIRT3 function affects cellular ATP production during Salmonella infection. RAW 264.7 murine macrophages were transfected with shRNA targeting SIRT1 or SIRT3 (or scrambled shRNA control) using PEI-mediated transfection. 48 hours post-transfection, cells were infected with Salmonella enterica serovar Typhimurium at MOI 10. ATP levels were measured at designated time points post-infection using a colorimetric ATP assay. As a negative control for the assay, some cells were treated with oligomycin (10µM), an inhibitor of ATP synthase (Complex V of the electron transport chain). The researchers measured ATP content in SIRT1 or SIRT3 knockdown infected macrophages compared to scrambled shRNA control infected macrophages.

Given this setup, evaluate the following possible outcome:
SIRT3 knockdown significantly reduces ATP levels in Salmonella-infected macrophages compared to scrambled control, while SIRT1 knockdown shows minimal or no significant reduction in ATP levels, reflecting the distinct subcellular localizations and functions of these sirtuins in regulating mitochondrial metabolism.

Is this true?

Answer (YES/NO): NO